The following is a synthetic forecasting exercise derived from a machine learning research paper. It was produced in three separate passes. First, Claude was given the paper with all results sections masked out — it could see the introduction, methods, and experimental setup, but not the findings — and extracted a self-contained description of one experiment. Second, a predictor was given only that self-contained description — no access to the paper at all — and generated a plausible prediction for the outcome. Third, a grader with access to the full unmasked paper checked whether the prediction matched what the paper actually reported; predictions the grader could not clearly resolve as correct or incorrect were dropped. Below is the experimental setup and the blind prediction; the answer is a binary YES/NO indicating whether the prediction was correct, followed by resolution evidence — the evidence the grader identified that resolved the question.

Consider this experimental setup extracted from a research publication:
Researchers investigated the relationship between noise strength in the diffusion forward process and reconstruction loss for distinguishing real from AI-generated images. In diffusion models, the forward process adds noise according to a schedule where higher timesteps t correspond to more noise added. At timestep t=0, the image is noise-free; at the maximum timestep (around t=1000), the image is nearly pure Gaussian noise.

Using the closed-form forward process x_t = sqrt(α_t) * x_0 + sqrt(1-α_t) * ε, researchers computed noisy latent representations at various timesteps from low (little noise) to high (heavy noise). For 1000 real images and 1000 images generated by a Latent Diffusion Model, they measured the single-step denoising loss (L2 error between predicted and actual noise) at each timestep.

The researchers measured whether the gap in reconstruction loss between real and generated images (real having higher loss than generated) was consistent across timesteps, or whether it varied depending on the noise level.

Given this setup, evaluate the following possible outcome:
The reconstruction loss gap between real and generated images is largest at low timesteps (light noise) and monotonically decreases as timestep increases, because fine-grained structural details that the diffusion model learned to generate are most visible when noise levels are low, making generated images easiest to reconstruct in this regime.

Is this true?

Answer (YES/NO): NO